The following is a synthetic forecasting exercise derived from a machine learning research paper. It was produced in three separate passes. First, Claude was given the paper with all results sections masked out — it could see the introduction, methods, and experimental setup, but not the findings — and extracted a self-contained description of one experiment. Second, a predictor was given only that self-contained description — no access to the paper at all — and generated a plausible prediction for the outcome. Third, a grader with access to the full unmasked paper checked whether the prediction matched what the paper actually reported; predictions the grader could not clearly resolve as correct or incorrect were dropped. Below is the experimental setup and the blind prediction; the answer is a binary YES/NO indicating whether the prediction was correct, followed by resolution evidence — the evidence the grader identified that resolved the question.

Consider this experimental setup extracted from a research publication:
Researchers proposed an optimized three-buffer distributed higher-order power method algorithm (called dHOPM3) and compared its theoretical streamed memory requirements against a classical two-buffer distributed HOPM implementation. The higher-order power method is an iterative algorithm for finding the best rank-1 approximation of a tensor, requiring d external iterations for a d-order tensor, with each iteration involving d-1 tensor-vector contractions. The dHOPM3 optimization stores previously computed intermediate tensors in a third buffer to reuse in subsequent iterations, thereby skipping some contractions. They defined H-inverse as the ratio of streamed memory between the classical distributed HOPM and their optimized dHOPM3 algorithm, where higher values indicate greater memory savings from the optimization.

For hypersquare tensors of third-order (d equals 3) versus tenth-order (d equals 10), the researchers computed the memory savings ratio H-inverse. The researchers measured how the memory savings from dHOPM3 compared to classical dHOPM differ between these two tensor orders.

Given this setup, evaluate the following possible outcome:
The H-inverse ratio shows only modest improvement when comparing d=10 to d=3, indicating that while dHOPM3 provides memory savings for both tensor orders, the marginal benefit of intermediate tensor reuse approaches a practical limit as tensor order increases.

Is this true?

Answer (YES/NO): NO